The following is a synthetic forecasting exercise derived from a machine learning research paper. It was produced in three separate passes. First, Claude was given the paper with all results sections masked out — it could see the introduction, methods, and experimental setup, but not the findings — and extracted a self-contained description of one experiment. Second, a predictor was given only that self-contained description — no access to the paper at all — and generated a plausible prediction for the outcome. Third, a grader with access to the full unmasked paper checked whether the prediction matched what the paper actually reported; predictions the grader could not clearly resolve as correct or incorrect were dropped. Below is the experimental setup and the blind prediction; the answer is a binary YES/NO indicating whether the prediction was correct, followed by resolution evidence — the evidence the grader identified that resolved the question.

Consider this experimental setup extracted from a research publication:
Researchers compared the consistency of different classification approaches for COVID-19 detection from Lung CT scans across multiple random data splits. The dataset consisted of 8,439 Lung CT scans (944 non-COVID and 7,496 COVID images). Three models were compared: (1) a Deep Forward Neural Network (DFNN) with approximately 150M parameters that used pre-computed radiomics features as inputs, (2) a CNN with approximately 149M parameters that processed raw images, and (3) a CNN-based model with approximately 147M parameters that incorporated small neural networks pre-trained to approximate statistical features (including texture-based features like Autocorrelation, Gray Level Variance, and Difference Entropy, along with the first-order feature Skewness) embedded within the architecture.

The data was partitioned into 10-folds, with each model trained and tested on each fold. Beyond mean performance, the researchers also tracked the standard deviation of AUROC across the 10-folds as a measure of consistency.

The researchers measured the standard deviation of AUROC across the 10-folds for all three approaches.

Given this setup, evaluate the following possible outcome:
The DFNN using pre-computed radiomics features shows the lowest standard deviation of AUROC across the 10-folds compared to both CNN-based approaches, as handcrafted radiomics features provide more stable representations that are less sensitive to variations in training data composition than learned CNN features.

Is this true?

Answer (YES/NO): NO